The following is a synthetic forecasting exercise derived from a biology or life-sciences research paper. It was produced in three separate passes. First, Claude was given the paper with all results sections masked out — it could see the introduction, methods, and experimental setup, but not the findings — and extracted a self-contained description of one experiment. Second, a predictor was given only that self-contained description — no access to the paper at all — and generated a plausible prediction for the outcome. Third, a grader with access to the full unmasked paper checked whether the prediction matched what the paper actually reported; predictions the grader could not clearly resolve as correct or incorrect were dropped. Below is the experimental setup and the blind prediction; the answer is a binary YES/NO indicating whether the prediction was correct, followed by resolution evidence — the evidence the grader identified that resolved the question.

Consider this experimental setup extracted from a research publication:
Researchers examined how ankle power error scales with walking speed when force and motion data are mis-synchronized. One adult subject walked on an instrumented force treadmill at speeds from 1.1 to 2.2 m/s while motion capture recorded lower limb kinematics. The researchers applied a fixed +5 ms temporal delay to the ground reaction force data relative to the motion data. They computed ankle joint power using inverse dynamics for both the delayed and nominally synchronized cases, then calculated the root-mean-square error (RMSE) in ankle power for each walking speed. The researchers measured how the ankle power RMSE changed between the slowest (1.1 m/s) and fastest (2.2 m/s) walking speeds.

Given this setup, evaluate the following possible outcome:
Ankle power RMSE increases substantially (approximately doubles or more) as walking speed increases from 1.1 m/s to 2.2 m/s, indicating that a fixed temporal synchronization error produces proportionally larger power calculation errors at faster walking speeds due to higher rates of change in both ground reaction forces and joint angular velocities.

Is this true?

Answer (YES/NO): YES